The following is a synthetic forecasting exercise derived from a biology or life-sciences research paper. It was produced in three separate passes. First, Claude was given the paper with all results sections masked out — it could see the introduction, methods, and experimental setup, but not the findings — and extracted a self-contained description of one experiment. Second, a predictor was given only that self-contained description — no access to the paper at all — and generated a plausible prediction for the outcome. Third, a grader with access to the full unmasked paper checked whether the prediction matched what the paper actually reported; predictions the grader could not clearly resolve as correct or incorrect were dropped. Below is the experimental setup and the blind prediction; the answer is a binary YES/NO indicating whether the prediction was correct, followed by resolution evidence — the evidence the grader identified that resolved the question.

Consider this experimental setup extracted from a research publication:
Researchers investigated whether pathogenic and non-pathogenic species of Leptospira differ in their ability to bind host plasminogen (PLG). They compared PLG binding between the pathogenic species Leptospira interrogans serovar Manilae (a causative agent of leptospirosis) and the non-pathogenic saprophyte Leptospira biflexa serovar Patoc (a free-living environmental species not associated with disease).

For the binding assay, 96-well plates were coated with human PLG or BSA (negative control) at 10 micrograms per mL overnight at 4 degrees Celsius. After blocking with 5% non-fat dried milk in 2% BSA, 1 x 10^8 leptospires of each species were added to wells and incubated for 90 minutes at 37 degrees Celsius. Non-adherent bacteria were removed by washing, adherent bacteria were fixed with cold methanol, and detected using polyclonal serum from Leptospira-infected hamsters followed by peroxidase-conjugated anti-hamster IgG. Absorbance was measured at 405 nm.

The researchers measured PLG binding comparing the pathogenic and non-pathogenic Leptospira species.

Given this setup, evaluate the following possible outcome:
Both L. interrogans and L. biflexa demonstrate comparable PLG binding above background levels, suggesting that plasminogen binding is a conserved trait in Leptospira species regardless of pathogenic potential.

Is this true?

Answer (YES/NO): NO